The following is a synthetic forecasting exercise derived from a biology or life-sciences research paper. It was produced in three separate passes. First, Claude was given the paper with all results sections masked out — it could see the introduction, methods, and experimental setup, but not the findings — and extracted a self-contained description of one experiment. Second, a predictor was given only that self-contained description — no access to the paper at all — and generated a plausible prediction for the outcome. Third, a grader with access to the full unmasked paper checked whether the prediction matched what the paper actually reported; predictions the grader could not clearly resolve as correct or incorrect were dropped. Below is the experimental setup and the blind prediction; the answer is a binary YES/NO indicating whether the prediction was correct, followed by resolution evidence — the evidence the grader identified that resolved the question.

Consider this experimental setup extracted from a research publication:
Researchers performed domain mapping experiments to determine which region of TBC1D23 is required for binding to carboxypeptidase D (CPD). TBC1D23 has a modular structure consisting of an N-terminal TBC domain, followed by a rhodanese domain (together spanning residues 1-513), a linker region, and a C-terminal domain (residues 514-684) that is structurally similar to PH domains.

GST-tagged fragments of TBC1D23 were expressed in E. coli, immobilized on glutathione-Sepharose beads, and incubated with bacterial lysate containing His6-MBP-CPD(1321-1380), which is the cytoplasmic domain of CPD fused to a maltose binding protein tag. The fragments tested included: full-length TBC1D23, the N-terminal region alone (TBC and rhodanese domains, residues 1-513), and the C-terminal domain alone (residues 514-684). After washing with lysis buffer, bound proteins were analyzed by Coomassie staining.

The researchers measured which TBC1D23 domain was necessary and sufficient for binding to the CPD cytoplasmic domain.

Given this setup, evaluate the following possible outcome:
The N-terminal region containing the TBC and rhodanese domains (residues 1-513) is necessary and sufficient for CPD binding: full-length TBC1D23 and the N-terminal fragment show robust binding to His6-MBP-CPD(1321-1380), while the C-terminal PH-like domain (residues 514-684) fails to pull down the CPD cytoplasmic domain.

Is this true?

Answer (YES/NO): NO